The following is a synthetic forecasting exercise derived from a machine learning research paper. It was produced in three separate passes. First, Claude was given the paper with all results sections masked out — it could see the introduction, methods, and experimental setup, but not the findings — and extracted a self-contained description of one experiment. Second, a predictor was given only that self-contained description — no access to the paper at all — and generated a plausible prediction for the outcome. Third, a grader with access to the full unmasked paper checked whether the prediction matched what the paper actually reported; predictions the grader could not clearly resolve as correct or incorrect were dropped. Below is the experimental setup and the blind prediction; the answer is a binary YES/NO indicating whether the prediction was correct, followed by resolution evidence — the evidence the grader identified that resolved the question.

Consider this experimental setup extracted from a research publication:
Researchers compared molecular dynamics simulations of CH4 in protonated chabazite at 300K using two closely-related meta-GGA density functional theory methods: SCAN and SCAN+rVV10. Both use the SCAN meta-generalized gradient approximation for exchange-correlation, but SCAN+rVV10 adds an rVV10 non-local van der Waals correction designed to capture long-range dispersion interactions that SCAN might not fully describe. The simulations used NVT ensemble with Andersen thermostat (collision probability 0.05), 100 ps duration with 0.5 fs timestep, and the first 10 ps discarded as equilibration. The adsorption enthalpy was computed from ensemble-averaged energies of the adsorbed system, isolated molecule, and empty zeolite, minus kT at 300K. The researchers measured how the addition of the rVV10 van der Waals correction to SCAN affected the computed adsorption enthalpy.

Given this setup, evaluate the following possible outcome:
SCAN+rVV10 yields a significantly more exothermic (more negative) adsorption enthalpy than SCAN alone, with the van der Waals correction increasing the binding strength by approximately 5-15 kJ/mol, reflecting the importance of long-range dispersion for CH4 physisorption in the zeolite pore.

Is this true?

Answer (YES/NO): YES